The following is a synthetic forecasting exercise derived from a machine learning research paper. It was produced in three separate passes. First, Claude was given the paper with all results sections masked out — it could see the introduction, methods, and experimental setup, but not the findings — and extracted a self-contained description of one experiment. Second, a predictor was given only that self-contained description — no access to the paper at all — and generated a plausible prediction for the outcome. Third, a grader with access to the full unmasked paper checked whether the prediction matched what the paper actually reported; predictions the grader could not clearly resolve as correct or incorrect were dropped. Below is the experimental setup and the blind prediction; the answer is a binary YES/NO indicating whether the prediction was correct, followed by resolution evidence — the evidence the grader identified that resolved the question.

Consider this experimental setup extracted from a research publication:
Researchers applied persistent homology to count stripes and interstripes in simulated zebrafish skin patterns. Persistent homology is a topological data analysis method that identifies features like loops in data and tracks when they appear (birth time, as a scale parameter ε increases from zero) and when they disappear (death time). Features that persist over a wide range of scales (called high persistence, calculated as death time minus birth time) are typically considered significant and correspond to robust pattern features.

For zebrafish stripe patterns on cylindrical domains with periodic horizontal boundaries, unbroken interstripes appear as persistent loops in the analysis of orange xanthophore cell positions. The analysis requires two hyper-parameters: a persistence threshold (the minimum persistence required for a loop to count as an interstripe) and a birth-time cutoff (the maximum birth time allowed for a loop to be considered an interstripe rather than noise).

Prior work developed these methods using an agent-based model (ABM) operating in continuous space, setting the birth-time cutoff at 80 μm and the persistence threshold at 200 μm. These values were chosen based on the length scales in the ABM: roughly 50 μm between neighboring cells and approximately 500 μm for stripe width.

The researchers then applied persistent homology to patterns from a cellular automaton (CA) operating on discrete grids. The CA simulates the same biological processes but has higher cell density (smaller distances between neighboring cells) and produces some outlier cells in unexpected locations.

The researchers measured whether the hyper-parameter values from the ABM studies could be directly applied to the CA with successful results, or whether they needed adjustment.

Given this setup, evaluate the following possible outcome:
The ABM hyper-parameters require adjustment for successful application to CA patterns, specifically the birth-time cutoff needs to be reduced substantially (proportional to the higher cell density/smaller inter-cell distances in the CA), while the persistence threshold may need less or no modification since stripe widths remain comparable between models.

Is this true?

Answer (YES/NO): YES